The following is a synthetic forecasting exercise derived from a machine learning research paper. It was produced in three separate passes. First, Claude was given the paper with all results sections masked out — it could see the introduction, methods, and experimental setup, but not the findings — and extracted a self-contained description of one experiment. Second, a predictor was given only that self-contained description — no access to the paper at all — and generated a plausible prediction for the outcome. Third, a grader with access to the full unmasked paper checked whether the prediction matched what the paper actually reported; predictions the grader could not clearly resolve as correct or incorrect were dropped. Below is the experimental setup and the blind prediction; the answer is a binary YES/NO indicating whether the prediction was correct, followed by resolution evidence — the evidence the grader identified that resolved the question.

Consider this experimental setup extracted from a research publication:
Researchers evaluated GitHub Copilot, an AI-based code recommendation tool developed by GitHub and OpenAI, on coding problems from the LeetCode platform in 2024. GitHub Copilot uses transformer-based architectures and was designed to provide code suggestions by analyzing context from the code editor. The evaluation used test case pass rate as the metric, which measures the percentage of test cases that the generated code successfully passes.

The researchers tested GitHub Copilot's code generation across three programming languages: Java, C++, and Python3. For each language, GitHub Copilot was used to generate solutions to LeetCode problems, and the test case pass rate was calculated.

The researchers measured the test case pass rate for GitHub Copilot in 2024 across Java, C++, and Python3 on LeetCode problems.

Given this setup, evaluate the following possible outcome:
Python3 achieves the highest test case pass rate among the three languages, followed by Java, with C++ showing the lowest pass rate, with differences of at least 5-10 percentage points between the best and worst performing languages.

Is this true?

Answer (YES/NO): NO